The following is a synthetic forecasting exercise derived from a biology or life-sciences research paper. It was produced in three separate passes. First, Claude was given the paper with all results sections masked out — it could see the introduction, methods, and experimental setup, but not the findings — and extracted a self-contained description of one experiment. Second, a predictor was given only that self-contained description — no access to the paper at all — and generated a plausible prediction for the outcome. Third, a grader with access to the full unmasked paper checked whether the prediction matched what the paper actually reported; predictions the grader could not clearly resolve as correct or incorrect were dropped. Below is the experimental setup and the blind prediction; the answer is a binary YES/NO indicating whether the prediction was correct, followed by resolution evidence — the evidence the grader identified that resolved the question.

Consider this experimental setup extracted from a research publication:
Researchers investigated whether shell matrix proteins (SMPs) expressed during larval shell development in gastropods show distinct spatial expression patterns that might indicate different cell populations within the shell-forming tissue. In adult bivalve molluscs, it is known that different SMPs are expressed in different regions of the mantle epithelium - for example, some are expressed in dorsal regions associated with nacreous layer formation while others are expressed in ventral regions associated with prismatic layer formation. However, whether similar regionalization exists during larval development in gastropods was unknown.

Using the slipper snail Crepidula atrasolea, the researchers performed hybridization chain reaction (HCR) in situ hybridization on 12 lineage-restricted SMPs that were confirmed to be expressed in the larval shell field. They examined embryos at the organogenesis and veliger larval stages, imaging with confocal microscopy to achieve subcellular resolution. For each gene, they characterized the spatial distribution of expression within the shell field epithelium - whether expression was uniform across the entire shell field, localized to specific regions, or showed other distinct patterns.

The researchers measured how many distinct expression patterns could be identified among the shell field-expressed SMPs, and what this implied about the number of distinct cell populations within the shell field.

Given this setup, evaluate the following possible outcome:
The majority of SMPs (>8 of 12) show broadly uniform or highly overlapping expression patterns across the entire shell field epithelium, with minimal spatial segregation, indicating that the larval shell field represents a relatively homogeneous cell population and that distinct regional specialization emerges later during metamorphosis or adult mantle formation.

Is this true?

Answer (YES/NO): NO